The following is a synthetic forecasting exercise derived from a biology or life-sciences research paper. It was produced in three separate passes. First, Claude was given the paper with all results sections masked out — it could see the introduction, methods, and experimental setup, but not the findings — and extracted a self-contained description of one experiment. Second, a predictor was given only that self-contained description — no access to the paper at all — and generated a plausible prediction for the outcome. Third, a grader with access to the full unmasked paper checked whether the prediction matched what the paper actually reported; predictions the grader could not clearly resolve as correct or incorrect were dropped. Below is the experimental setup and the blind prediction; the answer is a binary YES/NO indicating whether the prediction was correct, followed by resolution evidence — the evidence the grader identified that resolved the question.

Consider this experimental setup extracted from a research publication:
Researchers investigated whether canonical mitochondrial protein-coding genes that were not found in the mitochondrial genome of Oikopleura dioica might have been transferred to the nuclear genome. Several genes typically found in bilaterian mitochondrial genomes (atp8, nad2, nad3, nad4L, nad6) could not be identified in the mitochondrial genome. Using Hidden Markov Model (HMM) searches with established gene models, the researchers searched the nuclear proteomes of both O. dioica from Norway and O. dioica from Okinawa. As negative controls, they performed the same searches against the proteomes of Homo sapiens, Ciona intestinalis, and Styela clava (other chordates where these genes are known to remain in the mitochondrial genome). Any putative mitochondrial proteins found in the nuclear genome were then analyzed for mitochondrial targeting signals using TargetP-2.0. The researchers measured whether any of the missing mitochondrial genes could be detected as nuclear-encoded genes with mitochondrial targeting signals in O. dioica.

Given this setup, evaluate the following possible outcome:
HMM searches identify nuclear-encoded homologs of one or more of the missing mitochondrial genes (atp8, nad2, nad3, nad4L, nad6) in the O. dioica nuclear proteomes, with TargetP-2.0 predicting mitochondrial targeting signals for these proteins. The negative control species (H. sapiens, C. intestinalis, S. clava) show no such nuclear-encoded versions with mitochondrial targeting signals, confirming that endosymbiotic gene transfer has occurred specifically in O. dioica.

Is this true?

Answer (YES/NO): YES